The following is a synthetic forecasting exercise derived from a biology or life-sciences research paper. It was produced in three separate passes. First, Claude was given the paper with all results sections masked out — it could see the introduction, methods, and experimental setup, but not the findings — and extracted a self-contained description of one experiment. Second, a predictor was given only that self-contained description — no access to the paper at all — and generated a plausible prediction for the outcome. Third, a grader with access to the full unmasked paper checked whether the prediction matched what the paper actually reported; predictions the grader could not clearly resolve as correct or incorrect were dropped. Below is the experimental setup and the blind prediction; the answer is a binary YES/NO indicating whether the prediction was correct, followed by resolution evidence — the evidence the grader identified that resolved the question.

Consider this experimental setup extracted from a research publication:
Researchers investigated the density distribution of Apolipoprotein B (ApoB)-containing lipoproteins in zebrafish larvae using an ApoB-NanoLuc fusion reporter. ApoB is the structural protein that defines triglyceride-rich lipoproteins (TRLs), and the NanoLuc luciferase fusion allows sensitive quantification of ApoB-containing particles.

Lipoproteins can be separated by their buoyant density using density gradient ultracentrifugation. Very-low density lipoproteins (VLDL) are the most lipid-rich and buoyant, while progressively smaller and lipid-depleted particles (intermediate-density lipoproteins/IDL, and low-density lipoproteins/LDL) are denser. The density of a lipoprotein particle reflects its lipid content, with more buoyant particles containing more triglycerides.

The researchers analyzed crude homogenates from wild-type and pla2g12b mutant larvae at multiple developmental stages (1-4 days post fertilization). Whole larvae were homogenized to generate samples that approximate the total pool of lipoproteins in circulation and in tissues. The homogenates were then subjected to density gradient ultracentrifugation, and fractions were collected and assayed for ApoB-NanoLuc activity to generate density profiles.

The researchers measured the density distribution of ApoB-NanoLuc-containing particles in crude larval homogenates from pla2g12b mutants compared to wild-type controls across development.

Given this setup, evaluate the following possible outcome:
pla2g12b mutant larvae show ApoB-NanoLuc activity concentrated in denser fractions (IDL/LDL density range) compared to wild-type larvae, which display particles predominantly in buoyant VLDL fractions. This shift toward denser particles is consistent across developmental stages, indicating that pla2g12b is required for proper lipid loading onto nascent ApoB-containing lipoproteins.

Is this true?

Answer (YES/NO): YES